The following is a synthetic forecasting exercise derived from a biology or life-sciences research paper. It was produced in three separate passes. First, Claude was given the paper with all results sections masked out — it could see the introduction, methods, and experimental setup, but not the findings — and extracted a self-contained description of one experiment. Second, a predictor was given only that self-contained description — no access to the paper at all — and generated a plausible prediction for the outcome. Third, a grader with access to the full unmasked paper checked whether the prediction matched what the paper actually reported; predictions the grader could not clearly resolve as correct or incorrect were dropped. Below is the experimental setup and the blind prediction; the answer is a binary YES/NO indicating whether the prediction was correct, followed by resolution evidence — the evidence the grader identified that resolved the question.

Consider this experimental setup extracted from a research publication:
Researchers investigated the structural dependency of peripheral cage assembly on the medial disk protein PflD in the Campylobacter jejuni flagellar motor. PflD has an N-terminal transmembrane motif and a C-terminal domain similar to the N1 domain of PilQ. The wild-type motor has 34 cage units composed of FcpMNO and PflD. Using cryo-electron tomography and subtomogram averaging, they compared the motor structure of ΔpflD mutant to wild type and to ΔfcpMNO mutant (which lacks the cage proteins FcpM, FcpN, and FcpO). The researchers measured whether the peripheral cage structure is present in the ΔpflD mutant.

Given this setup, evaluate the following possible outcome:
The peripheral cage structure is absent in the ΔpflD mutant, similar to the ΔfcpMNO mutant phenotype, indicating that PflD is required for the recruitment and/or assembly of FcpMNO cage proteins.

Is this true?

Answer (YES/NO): YES